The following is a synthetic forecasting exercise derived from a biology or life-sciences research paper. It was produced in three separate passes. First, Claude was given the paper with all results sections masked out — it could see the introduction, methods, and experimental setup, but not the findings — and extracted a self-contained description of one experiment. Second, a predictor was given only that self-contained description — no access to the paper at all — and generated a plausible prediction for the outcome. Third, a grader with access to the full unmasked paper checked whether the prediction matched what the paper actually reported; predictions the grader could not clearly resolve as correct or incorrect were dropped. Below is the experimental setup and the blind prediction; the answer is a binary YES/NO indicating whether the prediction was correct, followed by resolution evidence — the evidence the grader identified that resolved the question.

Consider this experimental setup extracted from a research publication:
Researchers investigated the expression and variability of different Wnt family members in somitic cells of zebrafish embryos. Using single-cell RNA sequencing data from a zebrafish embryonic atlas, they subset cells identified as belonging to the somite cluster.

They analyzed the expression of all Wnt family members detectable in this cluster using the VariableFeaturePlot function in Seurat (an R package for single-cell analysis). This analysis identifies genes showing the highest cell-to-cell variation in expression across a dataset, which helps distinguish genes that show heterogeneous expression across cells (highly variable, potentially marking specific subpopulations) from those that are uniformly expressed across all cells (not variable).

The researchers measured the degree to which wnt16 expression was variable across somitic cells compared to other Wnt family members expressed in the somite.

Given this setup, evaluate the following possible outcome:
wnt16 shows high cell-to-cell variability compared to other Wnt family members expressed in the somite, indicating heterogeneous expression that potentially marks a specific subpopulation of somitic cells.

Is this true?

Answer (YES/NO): YES